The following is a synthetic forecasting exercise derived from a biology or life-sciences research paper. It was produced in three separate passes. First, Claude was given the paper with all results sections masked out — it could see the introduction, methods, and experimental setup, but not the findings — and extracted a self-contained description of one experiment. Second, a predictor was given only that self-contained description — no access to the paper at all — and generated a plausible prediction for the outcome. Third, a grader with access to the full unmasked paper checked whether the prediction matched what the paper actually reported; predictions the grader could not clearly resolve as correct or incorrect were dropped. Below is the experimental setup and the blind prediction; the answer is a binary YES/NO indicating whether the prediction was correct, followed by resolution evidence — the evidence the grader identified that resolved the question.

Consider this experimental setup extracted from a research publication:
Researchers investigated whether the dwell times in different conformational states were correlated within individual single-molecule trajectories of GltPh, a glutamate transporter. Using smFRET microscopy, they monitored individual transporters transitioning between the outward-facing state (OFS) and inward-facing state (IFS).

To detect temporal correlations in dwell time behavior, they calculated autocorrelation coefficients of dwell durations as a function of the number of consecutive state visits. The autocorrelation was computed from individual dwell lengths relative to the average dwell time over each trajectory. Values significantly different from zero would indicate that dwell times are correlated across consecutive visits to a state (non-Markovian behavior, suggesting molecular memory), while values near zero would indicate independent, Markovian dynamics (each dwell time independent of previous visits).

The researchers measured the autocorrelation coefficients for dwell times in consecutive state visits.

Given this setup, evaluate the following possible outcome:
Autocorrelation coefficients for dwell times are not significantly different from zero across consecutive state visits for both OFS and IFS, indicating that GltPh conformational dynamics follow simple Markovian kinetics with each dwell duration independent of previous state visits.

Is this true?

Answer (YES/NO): NO